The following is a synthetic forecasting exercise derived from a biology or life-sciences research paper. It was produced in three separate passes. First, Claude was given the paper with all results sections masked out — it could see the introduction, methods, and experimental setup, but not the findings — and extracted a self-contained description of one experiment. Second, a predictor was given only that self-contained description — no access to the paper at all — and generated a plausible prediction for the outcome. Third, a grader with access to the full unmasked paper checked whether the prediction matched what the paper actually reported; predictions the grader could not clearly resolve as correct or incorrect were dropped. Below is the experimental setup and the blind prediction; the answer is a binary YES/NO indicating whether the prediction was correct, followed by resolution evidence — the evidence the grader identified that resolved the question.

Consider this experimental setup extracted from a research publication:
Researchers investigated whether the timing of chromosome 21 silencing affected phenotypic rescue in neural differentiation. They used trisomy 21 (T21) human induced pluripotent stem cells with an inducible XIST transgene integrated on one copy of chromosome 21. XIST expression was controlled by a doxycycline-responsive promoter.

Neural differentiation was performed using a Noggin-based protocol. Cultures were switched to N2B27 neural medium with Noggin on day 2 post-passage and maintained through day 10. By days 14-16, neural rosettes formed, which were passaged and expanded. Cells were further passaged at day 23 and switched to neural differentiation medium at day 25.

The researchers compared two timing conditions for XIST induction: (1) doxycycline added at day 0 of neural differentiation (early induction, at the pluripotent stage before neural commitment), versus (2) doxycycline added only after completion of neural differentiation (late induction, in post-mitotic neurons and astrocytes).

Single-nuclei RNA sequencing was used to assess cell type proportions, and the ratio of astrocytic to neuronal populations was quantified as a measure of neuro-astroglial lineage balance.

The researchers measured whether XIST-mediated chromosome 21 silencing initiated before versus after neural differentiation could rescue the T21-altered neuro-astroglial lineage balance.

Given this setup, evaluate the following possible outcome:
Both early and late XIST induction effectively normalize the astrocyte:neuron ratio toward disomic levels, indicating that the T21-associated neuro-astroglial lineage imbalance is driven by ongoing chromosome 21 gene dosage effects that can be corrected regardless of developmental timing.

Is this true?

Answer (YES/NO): NO